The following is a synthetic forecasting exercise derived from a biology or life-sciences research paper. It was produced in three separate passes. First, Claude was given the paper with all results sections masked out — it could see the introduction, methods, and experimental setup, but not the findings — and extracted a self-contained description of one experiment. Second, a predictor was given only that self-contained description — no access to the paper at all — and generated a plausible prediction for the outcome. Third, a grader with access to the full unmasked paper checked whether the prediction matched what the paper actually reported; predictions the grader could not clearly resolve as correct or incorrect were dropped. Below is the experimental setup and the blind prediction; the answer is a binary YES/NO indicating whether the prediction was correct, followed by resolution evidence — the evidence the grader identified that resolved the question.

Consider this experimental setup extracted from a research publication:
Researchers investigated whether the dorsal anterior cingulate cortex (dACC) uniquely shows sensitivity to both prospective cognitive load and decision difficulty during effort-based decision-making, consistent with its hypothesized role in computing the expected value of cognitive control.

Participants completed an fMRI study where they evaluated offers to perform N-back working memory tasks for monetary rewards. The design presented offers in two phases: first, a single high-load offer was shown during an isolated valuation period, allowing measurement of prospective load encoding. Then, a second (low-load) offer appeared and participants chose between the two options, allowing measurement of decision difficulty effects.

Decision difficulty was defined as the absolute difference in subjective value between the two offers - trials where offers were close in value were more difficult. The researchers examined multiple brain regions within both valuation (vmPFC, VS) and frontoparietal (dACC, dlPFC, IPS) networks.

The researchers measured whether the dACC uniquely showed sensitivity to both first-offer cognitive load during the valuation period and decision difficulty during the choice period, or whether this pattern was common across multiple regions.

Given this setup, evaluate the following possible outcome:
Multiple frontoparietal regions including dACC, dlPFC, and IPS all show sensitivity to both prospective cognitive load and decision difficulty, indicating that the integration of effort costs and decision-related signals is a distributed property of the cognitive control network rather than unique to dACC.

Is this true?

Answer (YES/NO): NO